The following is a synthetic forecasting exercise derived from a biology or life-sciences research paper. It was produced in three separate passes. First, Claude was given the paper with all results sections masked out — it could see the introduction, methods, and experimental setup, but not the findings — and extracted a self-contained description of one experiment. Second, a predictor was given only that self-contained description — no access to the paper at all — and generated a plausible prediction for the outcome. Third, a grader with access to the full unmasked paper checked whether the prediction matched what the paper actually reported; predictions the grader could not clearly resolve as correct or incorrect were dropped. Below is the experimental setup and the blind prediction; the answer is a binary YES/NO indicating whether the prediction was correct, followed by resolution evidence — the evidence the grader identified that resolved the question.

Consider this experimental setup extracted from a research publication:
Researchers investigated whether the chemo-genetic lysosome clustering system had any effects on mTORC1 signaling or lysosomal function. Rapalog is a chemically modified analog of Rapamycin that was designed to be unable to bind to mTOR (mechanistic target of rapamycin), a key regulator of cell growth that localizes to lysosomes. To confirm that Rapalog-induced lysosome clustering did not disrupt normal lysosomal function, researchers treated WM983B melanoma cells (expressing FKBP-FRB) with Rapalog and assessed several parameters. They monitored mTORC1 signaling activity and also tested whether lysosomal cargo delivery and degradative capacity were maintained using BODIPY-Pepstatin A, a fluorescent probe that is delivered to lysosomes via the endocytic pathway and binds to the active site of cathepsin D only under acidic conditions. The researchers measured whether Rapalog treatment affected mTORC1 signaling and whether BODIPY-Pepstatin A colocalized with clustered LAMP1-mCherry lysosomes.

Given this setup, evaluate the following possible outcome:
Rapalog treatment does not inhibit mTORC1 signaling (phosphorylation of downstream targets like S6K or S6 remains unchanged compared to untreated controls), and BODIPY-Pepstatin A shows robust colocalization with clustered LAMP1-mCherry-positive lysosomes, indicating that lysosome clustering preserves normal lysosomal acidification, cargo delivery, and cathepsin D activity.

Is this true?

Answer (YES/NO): YES